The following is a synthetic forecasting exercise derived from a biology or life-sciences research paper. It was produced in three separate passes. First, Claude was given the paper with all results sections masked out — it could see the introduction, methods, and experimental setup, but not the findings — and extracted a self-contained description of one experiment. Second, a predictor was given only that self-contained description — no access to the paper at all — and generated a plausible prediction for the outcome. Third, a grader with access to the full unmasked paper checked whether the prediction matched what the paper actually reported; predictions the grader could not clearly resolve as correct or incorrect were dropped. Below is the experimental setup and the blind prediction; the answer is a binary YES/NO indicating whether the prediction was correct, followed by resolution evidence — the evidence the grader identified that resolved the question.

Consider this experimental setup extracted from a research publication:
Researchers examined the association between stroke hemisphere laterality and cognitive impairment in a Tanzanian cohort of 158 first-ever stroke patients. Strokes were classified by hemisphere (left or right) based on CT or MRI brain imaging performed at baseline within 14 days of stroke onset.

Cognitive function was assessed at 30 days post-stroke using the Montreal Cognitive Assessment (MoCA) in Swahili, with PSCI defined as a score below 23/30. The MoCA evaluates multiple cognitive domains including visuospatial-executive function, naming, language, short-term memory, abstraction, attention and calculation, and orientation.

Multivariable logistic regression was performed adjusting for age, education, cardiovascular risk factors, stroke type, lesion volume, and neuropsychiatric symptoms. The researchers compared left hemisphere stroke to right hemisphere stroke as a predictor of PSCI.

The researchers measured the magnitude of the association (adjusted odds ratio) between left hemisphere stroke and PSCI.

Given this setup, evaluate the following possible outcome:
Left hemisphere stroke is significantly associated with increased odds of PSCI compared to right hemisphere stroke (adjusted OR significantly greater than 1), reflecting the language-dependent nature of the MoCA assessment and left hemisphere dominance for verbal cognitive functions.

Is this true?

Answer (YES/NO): YES